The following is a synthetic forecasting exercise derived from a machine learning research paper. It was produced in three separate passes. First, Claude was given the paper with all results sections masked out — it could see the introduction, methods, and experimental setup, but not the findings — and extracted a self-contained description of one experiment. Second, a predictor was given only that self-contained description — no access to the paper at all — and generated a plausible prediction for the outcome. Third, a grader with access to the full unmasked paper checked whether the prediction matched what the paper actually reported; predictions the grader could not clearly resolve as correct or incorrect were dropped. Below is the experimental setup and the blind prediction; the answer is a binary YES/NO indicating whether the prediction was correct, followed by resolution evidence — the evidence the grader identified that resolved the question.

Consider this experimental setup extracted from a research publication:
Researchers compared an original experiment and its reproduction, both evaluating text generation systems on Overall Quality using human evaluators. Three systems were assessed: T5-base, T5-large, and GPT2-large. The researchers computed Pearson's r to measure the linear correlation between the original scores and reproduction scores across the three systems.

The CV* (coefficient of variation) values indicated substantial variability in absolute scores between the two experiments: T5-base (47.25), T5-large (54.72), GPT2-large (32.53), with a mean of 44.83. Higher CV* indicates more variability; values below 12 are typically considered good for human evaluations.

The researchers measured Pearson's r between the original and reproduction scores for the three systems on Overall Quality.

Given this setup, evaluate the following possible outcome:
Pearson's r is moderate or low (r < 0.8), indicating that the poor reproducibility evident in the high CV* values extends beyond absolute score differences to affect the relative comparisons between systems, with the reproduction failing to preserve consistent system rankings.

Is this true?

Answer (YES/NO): NO